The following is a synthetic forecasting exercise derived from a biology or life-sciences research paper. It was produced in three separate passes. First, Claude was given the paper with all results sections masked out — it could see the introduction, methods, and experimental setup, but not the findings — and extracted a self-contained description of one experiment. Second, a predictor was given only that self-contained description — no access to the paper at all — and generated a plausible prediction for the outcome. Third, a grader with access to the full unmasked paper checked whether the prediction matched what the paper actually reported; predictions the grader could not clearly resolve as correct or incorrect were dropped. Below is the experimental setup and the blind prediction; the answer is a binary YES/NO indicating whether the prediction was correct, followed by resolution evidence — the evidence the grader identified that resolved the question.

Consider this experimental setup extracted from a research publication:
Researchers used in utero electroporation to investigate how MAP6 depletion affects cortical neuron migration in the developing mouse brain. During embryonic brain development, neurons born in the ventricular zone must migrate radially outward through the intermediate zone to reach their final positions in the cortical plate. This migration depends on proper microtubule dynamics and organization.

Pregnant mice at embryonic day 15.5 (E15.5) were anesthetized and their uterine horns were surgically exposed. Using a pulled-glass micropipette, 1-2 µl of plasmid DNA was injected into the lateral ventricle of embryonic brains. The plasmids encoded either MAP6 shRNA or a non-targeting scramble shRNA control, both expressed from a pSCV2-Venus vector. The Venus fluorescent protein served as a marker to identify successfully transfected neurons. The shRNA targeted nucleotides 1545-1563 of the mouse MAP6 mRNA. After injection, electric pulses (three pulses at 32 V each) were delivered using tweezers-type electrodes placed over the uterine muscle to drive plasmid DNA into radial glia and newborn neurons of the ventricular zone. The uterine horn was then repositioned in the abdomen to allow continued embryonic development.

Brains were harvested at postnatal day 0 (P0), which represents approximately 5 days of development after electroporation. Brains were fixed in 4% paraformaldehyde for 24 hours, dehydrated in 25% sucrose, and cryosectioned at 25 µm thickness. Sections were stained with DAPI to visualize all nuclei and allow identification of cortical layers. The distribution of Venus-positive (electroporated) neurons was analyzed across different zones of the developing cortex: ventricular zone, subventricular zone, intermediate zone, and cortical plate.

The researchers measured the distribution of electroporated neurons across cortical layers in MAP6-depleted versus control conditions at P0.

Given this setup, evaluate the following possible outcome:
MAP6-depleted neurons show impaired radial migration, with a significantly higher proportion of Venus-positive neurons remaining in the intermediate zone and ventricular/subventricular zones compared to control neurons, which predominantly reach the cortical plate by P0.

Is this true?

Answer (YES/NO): NO